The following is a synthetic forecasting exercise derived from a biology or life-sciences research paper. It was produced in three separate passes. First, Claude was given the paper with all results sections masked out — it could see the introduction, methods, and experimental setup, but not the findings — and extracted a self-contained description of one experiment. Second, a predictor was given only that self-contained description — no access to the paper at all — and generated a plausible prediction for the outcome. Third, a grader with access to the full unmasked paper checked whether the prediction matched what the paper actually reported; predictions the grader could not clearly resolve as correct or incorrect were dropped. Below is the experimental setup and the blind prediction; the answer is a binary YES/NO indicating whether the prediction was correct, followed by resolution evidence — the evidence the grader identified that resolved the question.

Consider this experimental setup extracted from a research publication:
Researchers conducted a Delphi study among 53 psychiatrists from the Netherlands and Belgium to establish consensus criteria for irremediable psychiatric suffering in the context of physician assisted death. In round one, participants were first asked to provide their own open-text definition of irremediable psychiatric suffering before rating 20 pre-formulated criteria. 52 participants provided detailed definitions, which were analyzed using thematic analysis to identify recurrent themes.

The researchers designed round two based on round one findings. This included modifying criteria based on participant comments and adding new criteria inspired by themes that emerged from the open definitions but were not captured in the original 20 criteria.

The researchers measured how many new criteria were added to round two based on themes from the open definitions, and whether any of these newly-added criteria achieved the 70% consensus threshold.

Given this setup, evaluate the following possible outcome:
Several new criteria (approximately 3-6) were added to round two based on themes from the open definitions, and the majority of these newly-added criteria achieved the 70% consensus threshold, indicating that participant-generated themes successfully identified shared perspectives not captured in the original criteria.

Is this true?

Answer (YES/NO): NO